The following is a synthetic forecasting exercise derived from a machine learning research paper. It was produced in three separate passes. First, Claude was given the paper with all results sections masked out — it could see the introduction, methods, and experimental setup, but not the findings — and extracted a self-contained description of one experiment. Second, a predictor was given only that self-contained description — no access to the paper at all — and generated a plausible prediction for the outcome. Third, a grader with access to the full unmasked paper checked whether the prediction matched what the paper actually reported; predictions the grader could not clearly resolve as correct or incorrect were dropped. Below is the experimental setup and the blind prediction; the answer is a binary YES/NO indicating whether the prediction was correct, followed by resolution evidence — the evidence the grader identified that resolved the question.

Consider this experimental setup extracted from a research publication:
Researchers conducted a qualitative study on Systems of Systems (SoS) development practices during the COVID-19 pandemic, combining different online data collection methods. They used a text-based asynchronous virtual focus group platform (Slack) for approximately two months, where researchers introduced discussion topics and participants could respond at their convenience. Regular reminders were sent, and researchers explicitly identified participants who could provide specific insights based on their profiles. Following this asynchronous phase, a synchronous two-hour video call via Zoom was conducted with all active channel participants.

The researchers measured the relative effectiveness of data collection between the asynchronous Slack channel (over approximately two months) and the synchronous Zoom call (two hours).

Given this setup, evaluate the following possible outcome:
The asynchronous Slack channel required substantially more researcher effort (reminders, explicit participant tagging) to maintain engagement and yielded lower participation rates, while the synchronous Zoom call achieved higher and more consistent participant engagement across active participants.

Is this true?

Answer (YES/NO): YES